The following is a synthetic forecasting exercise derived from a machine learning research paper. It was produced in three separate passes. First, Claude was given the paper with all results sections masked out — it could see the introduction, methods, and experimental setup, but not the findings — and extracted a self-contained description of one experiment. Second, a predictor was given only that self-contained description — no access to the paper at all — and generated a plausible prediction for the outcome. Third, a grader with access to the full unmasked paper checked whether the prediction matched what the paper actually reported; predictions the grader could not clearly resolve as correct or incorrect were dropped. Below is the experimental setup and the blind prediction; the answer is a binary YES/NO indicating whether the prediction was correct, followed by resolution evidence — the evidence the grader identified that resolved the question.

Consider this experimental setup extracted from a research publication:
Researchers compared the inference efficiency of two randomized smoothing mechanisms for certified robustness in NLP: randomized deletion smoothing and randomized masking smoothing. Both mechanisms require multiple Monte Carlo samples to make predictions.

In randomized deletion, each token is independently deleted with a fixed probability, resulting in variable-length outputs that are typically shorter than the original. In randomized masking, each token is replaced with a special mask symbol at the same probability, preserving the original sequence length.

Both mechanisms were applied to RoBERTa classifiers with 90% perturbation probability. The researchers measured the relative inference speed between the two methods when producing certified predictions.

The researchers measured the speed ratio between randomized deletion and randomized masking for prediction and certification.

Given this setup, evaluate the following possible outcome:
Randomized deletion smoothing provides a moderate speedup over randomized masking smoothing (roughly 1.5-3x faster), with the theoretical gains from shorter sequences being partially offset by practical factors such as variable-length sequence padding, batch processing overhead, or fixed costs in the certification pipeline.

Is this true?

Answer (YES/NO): NO